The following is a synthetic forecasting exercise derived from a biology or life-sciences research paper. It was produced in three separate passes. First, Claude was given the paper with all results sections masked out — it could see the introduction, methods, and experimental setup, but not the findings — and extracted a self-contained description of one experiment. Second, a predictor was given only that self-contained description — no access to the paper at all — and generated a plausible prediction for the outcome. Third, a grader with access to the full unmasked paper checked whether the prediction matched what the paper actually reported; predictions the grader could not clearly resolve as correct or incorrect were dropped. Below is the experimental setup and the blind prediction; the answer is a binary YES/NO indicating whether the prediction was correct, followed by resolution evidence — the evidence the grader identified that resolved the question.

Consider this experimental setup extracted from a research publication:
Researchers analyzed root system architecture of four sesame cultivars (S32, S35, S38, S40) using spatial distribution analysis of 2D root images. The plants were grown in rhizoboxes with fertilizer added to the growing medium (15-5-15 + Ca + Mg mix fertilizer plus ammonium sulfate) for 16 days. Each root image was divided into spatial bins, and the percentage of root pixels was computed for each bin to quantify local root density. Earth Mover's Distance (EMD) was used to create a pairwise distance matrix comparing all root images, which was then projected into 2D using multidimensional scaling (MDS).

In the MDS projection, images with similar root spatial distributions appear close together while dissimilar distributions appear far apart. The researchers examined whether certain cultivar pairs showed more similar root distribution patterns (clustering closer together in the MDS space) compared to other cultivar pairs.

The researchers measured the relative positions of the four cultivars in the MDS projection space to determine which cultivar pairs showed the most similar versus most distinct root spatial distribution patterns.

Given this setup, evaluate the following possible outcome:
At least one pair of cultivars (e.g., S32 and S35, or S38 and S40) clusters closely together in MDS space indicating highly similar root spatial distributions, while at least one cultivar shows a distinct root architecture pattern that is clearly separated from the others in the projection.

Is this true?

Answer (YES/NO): NO